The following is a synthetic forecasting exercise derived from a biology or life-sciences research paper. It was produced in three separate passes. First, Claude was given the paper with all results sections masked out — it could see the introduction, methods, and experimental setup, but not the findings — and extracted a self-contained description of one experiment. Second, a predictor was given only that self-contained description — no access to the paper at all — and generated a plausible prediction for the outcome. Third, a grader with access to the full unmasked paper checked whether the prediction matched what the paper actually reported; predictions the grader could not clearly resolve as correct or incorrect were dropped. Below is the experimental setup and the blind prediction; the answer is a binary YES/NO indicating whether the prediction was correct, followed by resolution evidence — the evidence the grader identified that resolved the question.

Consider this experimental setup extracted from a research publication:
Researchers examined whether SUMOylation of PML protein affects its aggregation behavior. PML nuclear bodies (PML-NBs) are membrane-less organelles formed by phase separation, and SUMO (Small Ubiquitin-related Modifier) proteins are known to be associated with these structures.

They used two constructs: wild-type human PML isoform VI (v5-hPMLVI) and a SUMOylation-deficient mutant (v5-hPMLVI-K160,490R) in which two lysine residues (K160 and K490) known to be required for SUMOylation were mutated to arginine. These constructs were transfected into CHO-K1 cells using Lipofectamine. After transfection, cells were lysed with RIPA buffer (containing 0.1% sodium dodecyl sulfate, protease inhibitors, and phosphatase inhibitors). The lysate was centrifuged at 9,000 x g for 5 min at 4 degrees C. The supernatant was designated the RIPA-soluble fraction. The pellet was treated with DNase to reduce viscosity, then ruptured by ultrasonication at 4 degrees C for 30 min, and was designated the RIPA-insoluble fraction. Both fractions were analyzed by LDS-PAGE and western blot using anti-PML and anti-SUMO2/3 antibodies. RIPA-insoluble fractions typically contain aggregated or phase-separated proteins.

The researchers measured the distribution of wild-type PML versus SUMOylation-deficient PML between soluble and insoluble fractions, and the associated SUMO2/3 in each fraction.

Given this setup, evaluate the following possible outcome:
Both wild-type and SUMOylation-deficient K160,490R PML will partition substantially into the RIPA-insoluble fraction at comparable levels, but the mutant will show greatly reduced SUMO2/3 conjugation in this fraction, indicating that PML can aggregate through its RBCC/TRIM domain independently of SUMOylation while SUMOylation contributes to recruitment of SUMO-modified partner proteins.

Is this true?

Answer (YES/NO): YES